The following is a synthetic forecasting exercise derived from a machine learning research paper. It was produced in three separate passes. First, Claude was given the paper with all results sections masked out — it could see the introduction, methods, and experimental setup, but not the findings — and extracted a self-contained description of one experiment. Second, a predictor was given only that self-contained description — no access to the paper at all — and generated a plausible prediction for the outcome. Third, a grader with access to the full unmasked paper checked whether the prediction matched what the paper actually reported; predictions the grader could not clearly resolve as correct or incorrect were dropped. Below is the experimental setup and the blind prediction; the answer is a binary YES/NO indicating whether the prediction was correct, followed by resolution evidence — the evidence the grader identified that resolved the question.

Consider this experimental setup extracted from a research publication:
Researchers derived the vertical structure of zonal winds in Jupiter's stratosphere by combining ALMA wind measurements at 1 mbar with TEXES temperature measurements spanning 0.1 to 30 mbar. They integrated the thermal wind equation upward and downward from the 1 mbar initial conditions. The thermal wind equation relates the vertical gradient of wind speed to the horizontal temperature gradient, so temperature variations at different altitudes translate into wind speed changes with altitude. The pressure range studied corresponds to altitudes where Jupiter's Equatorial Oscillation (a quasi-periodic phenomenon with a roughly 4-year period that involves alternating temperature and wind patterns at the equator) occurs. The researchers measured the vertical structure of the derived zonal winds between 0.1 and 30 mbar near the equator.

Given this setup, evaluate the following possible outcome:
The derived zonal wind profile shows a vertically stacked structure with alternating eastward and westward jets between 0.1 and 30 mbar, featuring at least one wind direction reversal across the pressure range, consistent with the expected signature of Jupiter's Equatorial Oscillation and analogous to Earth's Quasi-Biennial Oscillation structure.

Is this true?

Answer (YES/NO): YES